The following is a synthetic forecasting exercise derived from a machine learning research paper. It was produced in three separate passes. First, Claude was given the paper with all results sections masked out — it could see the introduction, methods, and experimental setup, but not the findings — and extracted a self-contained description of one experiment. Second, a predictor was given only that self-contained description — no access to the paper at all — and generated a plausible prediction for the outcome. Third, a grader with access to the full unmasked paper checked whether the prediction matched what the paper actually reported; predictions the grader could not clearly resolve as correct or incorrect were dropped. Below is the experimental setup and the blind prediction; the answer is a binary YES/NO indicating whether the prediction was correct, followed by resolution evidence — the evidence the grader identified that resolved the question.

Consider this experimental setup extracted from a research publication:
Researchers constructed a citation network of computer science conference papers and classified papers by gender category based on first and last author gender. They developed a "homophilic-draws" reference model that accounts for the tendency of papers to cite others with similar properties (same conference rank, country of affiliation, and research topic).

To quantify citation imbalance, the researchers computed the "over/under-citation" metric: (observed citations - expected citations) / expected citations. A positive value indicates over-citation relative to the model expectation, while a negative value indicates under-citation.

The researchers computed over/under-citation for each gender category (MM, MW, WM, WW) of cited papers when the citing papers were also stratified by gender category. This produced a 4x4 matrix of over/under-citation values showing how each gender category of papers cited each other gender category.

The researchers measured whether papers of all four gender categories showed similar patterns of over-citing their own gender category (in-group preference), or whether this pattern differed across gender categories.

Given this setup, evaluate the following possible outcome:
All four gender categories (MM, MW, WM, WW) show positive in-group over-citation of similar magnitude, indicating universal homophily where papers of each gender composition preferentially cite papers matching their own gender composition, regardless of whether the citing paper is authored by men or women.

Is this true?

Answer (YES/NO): NO